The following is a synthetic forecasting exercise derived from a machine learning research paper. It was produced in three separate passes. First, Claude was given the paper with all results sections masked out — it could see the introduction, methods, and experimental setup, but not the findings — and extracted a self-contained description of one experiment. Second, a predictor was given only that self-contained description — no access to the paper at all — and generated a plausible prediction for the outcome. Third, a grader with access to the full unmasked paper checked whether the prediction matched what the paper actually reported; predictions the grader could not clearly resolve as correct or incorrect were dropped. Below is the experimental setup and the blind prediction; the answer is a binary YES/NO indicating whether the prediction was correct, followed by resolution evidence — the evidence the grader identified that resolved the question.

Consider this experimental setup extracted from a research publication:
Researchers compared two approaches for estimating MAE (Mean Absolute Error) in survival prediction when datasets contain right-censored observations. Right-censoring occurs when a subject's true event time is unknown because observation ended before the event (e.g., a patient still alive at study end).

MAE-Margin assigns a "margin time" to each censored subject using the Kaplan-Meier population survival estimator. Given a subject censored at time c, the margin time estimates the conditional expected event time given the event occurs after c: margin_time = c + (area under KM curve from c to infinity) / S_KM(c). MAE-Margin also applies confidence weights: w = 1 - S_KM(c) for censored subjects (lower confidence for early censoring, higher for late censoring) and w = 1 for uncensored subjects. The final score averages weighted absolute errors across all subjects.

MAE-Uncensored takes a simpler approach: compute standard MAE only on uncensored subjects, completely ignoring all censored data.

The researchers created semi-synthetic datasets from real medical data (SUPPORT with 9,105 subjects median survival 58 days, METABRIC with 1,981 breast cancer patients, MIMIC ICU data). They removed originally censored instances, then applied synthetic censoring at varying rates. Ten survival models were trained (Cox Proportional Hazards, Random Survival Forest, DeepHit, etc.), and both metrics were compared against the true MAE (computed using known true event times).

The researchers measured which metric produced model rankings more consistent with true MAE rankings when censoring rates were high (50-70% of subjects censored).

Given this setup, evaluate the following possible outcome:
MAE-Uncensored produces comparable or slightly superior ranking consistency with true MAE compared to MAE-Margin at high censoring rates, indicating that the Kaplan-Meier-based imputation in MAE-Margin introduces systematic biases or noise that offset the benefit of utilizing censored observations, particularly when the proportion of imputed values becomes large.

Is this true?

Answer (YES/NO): NO